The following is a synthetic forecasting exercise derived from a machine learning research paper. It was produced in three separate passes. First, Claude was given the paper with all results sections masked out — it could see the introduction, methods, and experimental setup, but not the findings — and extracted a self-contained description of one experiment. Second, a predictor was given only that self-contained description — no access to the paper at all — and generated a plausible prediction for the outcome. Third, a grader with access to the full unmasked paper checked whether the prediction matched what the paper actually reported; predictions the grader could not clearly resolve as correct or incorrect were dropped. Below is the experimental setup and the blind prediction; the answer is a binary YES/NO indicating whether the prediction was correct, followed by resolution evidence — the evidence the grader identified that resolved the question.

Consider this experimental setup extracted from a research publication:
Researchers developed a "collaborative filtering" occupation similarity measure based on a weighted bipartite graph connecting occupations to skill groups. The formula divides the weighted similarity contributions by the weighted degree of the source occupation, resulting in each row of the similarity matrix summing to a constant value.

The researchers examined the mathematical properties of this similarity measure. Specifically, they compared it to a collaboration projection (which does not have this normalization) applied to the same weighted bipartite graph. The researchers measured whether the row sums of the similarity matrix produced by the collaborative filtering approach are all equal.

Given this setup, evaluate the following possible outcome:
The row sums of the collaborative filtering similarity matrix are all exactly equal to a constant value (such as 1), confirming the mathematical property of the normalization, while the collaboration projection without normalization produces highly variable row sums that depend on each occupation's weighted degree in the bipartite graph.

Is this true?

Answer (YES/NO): YES